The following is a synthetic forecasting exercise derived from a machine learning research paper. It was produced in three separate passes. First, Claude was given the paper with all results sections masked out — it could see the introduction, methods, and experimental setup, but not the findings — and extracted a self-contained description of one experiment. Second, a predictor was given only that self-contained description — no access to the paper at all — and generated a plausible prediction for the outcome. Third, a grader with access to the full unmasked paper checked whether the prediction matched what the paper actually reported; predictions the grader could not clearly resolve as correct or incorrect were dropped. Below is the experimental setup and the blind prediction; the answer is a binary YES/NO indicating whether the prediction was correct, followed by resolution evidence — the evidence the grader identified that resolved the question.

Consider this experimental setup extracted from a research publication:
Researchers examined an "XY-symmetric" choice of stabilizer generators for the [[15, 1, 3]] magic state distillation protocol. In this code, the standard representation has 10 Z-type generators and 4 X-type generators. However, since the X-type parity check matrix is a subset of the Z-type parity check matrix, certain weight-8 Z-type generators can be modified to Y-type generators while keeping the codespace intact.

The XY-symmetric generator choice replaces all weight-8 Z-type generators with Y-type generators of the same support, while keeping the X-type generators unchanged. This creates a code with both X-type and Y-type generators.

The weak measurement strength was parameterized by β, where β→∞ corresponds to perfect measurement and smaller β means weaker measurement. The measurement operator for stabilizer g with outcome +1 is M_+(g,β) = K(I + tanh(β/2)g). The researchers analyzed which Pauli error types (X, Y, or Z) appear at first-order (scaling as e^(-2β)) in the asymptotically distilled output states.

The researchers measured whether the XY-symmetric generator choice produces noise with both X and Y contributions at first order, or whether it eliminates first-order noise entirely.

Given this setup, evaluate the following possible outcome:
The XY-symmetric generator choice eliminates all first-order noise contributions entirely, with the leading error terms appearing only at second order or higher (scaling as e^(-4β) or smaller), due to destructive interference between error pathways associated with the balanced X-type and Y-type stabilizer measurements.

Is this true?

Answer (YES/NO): NO